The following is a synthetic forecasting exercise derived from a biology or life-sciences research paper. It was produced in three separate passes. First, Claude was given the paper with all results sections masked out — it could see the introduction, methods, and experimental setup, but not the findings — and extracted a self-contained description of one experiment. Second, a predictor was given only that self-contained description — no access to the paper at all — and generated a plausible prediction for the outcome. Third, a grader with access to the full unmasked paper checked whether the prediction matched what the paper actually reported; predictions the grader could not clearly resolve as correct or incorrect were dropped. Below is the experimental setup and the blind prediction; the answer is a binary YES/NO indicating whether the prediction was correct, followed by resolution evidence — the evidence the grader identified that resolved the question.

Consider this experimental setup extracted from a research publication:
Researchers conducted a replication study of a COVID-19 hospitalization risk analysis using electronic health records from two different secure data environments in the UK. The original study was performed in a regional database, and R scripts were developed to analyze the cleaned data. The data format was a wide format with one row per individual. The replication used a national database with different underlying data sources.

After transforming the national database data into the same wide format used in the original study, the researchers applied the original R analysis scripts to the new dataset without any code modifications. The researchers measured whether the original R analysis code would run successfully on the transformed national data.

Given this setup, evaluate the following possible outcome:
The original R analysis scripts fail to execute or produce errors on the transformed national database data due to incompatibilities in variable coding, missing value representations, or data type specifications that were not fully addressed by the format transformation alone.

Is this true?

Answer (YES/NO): NO